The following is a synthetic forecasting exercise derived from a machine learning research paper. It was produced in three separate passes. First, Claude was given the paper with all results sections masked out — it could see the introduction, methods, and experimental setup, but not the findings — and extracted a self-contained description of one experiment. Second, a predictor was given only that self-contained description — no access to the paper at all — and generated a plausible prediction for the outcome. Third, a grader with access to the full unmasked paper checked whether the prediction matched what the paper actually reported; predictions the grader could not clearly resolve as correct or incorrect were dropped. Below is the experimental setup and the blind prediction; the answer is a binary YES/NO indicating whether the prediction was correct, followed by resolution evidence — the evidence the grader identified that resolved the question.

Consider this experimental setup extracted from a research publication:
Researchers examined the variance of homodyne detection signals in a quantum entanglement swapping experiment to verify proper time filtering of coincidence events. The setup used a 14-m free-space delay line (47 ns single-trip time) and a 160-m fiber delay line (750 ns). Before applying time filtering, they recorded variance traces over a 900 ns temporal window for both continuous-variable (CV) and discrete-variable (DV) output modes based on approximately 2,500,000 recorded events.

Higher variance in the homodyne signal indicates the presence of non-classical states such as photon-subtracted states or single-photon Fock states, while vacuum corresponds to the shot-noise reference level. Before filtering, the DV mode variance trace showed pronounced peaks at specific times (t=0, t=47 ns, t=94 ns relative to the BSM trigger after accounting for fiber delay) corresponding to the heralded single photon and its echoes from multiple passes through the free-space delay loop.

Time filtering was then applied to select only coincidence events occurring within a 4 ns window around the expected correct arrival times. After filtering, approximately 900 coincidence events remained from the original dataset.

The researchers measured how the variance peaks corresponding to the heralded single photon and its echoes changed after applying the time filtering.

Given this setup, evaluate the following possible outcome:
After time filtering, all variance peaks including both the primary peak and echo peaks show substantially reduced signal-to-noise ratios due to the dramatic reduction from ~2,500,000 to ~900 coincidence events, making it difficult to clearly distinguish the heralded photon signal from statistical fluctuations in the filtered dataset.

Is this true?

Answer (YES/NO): NO